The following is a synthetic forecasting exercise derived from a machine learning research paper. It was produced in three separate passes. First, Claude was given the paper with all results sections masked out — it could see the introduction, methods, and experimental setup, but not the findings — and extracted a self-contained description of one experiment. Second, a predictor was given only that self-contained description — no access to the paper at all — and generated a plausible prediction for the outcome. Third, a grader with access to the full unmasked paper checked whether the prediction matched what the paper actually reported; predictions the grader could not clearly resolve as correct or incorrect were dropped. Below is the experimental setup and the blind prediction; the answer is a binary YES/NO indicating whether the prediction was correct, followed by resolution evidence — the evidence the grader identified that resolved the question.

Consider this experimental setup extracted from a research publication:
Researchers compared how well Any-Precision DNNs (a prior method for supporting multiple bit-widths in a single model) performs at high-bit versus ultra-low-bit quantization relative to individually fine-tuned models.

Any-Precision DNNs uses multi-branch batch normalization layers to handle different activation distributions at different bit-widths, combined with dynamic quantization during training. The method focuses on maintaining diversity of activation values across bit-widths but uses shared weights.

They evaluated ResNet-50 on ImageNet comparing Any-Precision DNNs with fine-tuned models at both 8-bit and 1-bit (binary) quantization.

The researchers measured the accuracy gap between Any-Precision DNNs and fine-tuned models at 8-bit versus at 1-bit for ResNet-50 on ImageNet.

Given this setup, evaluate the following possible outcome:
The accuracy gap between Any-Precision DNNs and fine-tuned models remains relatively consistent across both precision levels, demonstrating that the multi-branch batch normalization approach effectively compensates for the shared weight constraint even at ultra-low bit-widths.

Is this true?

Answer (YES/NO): NO